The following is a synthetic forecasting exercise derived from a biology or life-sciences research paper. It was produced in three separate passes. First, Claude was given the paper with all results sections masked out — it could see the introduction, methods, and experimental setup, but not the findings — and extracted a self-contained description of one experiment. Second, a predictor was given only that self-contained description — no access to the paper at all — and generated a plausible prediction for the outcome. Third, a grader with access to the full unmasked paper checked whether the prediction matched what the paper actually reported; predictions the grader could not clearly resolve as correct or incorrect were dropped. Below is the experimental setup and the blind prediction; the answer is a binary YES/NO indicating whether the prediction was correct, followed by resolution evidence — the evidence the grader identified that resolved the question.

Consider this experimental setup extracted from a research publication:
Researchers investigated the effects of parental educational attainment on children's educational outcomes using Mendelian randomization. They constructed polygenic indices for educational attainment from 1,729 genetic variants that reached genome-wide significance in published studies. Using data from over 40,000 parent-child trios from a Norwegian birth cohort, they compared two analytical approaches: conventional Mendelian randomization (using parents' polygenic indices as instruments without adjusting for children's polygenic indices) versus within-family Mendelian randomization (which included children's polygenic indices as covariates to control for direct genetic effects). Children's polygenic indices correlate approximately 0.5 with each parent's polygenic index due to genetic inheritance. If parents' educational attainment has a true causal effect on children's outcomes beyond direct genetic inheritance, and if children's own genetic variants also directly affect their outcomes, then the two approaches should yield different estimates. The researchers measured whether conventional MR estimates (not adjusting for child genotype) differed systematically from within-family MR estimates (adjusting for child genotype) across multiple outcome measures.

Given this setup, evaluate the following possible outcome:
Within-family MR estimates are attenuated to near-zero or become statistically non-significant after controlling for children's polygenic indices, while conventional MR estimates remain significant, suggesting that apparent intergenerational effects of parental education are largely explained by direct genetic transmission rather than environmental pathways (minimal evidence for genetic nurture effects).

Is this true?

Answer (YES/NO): NO